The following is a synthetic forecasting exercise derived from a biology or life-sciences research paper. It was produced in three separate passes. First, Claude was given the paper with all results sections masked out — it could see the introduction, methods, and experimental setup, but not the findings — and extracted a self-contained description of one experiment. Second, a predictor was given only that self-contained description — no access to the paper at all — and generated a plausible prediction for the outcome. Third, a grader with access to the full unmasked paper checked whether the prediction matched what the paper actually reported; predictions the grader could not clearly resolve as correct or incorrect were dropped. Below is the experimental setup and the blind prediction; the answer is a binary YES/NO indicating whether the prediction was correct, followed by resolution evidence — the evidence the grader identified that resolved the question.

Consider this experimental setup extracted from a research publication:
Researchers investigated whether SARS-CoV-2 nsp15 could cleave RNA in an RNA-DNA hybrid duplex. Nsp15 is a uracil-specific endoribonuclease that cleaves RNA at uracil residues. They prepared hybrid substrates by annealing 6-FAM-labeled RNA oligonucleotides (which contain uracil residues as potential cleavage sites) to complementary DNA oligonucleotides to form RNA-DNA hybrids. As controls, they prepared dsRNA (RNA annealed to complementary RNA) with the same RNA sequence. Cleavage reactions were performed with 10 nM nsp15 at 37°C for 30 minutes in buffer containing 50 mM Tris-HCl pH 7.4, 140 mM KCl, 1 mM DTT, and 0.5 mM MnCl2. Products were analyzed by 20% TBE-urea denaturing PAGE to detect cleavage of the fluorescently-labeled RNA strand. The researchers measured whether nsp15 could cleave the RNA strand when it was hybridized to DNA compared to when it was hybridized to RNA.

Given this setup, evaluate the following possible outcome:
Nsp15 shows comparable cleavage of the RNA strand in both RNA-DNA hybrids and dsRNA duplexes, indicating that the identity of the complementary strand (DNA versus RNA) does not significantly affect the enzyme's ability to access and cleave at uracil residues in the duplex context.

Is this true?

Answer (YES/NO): NO